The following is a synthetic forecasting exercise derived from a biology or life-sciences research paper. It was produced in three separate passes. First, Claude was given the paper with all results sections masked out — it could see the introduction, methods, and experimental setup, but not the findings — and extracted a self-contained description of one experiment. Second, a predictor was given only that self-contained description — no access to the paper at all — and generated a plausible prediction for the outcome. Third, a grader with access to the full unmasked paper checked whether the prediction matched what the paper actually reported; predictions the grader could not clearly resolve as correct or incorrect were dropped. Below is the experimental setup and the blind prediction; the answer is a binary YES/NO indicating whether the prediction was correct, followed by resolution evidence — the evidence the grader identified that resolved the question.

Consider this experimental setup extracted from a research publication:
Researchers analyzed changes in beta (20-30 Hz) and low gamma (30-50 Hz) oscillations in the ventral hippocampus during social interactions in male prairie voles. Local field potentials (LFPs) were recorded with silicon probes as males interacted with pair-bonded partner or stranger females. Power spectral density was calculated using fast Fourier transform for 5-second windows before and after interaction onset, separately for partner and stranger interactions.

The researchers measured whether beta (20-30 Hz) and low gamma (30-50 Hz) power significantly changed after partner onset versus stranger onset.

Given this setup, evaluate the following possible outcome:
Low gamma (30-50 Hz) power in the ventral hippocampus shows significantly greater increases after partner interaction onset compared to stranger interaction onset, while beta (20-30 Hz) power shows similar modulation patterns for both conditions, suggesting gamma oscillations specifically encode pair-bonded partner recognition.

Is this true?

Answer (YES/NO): NO